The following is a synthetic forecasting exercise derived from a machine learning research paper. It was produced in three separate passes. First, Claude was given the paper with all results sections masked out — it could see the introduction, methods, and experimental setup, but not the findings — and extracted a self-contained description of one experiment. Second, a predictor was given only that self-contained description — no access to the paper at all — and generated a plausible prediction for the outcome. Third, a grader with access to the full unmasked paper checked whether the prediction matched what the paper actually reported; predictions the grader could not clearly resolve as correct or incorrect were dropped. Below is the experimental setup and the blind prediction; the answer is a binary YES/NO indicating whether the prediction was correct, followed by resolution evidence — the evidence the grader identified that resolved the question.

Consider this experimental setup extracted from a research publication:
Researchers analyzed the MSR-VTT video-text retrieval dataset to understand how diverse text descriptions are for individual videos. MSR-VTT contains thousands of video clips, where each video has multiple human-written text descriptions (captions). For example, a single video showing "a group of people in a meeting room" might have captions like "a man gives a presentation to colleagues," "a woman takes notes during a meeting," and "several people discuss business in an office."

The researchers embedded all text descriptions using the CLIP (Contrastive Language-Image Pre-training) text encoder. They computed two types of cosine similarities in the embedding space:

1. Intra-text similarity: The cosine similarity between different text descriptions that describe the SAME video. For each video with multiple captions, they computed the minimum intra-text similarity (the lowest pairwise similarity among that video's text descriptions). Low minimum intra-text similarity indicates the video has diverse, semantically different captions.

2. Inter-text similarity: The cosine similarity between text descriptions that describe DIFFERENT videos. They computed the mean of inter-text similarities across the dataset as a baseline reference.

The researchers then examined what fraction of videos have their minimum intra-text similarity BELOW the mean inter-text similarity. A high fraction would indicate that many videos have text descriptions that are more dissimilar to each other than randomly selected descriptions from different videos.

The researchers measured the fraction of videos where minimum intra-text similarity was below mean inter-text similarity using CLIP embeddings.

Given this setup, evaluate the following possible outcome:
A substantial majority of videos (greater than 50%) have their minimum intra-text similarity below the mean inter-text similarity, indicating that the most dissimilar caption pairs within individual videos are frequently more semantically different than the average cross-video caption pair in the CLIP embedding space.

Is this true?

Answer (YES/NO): NO